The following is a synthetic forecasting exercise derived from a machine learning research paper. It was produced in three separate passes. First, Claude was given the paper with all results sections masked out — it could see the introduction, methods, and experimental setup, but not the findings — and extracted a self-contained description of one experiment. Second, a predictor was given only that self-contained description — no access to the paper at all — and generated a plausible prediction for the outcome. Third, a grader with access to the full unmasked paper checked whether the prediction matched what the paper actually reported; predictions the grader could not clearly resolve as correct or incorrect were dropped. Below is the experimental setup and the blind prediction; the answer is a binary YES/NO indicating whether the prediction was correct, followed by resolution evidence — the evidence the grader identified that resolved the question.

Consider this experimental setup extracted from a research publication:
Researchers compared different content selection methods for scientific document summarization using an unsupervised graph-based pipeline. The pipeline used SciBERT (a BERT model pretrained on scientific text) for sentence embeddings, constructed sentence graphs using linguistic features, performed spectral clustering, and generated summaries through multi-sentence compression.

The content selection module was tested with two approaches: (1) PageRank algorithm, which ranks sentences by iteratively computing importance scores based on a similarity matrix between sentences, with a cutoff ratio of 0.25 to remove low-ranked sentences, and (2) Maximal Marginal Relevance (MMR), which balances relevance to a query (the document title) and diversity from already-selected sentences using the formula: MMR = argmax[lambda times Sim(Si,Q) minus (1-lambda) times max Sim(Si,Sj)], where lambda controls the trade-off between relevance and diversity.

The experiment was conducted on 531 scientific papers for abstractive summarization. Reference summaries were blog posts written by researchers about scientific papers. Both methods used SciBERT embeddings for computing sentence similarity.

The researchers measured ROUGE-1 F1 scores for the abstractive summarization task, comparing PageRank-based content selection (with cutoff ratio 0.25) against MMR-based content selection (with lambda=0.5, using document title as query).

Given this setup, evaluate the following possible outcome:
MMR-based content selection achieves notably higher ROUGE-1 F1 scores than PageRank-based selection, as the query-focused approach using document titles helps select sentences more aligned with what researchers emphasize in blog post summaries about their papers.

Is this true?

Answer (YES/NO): NO